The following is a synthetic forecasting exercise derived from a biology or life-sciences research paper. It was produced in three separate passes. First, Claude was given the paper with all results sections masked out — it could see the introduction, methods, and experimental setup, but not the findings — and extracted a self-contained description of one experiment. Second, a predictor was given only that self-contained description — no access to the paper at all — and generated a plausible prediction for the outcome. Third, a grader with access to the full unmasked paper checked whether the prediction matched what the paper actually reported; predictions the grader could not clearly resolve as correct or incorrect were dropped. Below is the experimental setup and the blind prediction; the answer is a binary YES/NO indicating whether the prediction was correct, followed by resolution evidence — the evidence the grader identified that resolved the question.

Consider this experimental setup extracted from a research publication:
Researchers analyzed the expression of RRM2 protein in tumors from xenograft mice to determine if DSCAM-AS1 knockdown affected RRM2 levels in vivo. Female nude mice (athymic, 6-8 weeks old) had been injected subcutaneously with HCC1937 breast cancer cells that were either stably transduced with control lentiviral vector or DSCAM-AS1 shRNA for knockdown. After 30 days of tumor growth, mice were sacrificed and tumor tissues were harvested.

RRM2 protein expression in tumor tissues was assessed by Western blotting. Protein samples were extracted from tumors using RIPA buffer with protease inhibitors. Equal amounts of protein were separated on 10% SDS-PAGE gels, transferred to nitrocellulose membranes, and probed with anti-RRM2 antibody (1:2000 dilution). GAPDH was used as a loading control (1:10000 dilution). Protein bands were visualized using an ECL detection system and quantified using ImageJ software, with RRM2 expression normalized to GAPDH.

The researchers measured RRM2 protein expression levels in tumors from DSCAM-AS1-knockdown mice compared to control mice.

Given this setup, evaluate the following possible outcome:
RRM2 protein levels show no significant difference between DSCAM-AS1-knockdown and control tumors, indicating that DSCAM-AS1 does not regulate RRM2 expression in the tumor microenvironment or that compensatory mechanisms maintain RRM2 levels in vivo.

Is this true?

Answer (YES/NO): NO